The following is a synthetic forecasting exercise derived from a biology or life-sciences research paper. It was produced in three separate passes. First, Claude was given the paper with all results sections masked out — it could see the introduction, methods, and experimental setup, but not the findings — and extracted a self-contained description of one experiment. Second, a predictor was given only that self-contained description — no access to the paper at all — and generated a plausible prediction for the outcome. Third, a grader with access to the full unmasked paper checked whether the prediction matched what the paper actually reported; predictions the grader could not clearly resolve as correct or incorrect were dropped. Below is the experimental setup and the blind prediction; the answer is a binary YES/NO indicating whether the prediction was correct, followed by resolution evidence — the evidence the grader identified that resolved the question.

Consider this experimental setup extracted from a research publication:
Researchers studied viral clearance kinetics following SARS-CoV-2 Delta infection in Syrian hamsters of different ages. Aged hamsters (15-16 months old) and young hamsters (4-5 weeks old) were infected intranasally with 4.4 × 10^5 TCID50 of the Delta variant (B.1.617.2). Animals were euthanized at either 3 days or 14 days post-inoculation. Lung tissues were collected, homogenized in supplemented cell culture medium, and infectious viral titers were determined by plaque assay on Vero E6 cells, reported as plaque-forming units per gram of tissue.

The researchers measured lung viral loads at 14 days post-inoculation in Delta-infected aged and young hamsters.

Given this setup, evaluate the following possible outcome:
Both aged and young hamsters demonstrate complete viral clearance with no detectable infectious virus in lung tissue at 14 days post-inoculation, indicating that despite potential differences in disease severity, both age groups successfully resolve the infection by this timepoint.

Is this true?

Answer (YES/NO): YES